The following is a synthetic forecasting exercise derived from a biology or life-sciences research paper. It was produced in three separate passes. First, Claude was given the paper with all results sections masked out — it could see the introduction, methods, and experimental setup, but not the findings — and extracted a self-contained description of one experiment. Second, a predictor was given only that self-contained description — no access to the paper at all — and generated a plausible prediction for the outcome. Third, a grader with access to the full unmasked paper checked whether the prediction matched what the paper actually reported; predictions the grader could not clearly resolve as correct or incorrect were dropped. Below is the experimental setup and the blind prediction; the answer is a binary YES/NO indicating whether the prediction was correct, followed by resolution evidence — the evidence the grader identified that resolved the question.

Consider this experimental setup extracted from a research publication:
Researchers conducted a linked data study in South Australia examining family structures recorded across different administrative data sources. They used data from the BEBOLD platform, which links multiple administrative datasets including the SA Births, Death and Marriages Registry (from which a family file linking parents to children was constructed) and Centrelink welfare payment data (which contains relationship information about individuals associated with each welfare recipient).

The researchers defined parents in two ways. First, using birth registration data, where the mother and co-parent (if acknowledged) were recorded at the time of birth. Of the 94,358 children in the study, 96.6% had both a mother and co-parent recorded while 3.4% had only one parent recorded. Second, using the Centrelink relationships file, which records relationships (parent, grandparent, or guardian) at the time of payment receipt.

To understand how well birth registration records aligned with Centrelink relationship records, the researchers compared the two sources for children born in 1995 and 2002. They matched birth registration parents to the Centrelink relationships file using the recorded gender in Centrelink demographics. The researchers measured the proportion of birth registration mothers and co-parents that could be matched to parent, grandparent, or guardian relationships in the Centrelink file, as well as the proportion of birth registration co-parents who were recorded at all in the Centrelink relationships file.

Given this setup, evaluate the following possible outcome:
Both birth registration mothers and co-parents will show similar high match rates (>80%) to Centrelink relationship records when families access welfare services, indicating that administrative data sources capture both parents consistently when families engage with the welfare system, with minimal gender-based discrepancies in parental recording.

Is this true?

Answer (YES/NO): NO